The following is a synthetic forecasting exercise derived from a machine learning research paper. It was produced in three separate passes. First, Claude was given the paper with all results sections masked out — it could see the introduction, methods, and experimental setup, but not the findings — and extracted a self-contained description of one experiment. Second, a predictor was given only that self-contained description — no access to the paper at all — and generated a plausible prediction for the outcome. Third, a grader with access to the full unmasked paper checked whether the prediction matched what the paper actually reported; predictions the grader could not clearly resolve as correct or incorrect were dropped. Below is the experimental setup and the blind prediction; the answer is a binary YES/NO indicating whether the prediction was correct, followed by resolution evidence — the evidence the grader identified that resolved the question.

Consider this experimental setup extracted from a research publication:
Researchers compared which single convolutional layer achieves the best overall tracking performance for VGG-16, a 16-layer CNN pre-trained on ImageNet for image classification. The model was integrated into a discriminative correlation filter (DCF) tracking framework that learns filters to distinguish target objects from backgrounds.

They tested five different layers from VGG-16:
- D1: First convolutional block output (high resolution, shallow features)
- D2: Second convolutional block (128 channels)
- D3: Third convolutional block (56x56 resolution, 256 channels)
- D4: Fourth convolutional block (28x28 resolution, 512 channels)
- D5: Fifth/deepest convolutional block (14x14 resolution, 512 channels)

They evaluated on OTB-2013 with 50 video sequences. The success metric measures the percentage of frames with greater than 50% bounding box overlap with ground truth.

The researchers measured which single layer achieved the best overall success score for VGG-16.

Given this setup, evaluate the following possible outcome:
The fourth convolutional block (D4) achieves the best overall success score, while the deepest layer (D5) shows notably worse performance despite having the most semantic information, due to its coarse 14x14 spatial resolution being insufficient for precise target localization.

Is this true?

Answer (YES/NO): YES